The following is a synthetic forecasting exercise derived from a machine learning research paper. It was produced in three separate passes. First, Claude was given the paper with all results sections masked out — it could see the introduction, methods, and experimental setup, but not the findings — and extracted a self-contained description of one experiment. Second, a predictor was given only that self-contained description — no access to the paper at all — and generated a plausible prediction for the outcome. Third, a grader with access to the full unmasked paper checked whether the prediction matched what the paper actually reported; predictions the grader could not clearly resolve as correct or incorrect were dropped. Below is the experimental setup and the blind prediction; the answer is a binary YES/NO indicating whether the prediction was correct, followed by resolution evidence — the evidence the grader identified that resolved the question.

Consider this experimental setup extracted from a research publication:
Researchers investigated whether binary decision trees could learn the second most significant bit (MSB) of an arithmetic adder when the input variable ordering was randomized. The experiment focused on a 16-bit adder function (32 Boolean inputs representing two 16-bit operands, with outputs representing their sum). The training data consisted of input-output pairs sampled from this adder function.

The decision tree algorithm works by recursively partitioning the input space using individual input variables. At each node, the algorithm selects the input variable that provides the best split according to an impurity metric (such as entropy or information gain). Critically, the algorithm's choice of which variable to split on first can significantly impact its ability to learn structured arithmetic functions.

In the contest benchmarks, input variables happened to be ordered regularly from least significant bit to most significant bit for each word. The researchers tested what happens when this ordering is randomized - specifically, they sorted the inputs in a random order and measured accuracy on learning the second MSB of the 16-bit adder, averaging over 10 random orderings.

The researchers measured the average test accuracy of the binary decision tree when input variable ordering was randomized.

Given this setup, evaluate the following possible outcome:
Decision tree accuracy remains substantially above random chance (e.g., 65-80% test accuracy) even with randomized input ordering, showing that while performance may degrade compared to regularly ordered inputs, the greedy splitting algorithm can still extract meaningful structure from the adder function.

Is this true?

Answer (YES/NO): NO